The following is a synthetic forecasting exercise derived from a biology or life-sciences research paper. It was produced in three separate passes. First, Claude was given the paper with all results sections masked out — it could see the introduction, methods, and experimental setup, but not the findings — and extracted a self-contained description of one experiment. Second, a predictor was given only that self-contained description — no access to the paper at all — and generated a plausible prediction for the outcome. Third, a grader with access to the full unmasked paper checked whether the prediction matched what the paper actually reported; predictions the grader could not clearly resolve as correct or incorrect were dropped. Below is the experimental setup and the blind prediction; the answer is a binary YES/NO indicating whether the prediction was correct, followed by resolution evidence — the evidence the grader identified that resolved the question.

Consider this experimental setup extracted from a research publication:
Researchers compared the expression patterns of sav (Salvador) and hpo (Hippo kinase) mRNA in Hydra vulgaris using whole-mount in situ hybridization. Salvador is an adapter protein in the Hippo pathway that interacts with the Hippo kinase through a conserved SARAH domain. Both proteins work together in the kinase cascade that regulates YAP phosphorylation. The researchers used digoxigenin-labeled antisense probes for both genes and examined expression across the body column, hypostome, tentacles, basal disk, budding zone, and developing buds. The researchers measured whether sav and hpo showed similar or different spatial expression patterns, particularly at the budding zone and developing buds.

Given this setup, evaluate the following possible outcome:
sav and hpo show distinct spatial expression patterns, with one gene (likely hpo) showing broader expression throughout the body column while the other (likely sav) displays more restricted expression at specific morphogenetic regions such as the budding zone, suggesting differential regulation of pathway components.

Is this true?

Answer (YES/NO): NO